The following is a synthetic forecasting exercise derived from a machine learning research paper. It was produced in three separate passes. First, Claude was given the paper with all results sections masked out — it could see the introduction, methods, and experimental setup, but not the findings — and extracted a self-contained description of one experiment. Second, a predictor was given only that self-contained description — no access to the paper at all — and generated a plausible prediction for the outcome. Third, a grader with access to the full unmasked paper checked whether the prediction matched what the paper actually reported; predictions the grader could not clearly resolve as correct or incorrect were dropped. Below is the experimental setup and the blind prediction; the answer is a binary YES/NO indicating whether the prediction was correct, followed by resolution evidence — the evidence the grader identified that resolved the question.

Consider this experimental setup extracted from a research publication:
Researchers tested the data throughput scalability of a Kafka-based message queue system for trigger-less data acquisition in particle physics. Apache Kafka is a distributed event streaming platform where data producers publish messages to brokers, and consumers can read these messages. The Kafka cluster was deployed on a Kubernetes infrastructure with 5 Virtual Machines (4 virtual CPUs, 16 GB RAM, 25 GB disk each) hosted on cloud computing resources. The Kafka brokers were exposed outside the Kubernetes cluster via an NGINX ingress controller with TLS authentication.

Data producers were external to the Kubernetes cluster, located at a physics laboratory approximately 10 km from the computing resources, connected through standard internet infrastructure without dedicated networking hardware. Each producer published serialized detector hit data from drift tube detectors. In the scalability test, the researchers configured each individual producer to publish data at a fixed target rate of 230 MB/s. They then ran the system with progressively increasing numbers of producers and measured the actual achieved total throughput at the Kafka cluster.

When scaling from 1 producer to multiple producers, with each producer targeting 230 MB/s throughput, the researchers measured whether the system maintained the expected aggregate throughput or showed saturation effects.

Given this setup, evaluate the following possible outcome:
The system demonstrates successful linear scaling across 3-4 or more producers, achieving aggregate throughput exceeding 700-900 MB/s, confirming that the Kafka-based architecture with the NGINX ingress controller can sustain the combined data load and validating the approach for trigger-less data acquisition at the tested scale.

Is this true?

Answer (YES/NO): YES